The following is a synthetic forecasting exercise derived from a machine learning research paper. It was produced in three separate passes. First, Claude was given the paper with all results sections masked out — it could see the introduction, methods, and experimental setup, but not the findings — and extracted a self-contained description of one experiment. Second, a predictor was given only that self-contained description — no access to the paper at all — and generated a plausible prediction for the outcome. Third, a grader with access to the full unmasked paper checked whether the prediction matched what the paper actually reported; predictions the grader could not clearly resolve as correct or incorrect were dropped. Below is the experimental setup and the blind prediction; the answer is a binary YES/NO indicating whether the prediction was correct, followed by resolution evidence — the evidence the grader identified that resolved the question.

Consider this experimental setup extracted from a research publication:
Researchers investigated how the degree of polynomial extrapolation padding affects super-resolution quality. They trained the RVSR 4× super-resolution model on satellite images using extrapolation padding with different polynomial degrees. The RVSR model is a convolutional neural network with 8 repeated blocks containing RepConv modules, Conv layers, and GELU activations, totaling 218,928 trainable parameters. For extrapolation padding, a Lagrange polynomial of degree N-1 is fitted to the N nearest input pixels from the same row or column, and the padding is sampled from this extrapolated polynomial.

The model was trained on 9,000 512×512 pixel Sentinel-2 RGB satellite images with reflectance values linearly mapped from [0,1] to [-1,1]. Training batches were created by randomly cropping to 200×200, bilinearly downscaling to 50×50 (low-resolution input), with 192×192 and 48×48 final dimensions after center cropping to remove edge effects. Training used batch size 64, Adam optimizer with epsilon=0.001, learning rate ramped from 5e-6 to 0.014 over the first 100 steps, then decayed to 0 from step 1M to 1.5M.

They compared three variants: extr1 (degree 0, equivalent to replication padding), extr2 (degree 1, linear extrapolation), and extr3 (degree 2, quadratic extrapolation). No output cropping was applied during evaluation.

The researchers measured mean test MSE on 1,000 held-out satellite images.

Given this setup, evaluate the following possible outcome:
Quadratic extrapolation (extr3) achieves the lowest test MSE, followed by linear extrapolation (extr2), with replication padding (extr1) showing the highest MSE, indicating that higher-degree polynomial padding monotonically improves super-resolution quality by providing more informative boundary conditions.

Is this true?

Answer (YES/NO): NO